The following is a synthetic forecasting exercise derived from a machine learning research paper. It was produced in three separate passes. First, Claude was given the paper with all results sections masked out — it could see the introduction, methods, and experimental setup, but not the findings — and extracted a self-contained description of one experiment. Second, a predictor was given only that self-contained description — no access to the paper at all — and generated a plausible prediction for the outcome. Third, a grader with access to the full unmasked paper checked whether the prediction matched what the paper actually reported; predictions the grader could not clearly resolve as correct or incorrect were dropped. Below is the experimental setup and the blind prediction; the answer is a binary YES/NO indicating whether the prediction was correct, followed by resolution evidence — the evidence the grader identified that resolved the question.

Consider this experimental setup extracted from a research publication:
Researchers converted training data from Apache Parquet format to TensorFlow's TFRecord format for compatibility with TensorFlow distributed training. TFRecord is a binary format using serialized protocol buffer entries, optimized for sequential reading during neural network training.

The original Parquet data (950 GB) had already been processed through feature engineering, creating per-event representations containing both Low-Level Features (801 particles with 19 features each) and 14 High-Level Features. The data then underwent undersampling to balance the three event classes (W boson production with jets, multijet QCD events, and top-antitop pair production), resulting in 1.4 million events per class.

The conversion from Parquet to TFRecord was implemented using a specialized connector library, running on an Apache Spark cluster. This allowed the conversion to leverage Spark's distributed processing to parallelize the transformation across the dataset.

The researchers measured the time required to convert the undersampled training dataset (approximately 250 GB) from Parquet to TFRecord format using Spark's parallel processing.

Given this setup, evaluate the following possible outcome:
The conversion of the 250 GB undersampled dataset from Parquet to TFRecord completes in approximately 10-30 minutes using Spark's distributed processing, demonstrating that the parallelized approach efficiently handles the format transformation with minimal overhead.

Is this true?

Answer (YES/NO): NO